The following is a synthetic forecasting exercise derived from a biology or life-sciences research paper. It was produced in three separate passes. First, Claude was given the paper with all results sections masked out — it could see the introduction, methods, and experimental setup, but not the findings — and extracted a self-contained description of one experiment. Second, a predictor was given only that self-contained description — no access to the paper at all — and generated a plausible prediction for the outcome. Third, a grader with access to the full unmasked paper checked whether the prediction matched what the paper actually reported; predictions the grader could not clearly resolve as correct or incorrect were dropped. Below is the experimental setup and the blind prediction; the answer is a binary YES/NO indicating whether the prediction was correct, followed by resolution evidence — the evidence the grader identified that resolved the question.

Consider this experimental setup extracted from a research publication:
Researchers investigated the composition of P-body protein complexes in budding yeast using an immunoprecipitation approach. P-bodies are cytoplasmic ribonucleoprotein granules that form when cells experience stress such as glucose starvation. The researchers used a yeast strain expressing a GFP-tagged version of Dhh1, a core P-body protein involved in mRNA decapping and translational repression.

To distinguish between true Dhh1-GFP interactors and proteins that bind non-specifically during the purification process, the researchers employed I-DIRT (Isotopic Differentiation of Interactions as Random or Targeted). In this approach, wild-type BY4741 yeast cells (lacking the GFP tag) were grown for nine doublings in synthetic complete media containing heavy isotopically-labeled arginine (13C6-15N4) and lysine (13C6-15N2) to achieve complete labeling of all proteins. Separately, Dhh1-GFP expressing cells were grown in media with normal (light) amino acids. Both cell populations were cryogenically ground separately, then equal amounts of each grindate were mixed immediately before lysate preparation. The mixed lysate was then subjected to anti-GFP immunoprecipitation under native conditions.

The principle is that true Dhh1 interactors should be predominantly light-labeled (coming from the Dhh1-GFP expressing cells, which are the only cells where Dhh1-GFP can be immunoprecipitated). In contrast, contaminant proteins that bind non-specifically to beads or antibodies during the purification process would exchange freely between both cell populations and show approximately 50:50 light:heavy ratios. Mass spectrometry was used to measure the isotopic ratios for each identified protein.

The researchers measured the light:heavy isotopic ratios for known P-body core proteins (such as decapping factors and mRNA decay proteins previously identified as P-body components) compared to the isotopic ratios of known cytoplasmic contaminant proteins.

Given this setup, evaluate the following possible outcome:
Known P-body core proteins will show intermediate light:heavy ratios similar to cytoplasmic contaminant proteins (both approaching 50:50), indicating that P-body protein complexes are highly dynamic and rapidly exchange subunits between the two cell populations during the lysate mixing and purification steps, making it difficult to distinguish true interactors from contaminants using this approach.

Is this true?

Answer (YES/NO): NO